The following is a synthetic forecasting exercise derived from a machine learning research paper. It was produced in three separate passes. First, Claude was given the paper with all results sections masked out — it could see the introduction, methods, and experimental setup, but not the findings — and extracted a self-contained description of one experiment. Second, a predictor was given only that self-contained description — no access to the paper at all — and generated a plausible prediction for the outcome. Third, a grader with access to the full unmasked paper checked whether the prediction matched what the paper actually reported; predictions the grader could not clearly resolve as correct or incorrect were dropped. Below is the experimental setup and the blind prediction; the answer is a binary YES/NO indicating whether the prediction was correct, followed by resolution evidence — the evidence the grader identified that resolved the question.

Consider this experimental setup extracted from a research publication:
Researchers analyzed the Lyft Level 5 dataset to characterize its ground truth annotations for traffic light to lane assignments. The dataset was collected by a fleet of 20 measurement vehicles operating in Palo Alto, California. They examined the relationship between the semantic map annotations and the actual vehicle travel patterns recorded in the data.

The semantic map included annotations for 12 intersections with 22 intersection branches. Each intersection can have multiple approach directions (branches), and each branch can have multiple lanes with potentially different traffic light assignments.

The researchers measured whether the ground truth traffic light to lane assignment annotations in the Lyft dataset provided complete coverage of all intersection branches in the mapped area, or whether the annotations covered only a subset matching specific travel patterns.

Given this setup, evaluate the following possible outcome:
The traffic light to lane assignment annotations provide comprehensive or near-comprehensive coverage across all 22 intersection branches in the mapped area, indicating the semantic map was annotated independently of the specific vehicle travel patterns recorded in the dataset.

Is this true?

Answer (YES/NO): NO